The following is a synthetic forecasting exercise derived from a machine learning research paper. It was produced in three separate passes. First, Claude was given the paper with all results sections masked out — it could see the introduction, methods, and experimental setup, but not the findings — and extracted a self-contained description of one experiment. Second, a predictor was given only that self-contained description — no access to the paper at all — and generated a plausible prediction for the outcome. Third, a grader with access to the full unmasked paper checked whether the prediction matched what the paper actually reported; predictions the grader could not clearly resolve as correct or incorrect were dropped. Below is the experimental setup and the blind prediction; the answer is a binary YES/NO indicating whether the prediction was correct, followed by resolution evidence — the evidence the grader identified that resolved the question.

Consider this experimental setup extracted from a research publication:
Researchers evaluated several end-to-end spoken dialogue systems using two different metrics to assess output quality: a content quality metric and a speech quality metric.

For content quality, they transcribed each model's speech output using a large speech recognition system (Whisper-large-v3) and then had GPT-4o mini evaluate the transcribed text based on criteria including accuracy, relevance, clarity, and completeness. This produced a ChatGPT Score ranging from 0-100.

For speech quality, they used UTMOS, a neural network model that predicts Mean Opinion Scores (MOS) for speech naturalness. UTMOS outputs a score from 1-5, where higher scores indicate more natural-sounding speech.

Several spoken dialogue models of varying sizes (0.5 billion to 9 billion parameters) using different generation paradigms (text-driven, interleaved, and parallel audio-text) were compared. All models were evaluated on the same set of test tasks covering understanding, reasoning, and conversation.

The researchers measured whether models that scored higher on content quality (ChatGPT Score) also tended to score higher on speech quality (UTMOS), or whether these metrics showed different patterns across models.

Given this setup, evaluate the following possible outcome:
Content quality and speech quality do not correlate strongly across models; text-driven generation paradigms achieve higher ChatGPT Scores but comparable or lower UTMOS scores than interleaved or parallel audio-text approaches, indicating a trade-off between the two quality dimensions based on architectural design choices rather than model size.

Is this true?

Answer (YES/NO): NO